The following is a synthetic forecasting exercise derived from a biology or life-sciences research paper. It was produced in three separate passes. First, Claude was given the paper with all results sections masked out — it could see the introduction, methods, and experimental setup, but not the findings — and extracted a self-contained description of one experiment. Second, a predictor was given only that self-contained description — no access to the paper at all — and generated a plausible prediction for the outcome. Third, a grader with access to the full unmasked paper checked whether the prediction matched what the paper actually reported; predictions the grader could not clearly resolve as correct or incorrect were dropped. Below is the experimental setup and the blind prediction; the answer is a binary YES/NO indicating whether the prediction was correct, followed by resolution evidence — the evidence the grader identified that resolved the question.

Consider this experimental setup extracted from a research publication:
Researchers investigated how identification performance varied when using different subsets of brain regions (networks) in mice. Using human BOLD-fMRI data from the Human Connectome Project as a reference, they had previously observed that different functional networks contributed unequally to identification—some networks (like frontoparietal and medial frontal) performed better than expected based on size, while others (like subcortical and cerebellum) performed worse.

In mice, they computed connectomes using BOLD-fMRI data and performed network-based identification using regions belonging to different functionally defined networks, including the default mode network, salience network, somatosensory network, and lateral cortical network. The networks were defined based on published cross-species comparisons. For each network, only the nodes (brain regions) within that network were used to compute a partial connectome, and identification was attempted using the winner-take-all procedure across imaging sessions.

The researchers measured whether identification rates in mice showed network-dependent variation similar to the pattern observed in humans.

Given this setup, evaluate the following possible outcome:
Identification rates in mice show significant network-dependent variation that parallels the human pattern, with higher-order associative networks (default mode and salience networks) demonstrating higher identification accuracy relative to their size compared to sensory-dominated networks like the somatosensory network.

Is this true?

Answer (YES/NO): NO